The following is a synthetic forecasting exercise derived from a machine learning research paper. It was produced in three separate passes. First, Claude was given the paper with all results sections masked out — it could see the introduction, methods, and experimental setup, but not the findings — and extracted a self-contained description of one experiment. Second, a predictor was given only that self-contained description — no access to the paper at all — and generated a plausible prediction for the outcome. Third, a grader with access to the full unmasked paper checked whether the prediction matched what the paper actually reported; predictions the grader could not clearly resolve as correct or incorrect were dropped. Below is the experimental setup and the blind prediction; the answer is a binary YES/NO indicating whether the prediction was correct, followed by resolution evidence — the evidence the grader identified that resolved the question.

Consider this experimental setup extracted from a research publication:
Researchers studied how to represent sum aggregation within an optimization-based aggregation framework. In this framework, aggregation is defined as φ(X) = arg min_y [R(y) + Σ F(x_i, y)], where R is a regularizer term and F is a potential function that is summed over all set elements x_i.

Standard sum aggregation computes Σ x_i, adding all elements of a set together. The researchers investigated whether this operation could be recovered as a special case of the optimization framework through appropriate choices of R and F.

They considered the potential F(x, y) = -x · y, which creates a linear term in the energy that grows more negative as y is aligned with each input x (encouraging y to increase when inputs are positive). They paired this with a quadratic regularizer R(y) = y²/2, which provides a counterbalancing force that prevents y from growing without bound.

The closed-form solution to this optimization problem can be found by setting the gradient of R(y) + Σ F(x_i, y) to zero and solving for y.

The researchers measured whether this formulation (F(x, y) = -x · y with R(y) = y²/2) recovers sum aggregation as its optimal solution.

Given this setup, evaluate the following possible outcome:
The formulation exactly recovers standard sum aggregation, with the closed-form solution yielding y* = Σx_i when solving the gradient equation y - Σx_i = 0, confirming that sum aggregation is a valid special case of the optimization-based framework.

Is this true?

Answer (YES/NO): YES